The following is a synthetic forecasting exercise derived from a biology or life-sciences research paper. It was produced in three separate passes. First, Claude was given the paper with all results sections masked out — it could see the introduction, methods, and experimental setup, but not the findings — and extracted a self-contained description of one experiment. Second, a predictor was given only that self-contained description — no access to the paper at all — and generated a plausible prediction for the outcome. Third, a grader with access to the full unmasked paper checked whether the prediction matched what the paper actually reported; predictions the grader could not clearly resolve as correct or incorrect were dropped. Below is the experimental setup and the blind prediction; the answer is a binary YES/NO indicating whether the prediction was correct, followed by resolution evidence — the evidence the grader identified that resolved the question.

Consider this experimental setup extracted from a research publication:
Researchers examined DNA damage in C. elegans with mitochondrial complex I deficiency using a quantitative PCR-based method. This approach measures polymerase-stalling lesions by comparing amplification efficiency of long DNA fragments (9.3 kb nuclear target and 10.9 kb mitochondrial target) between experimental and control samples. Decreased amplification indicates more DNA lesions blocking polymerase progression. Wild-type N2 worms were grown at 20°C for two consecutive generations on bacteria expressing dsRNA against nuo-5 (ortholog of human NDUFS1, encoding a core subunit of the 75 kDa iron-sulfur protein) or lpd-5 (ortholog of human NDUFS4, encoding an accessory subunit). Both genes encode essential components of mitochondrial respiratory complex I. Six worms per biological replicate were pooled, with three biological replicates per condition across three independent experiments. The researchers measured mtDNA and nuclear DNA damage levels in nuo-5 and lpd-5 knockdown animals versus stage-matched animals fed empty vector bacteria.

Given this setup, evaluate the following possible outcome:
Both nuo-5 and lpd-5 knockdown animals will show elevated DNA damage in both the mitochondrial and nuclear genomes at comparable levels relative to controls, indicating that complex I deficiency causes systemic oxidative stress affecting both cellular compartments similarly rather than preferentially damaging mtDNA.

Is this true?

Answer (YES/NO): NO